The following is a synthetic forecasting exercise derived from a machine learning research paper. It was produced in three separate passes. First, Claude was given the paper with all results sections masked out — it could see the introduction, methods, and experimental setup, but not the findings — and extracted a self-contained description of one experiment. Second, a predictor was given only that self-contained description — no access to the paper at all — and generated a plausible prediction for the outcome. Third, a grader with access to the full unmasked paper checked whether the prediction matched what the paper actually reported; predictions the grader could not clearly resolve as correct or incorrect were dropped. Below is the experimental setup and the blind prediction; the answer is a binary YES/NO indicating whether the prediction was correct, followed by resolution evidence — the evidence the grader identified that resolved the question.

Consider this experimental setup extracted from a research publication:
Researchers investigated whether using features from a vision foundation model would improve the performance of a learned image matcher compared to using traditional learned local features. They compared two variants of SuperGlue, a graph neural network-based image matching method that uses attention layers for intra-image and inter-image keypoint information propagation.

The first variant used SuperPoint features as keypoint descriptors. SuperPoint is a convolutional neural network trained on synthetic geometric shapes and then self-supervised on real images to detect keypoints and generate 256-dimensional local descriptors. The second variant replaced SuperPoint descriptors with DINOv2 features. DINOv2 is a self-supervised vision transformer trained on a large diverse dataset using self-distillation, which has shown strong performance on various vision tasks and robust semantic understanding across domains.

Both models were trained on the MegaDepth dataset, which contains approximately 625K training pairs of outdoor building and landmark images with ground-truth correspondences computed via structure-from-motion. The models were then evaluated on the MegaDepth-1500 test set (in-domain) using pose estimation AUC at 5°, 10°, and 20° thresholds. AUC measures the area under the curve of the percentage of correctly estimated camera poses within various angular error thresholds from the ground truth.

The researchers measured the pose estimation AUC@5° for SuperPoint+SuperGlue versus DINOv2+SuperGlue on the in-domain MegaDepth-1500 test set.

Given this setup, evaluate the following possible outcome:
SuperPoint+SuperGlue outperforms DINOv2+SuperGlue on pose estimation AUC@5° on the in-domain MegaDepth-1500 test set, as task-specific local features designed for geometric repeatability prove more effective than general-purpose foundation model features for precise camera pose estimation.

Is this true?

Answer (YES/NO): YES